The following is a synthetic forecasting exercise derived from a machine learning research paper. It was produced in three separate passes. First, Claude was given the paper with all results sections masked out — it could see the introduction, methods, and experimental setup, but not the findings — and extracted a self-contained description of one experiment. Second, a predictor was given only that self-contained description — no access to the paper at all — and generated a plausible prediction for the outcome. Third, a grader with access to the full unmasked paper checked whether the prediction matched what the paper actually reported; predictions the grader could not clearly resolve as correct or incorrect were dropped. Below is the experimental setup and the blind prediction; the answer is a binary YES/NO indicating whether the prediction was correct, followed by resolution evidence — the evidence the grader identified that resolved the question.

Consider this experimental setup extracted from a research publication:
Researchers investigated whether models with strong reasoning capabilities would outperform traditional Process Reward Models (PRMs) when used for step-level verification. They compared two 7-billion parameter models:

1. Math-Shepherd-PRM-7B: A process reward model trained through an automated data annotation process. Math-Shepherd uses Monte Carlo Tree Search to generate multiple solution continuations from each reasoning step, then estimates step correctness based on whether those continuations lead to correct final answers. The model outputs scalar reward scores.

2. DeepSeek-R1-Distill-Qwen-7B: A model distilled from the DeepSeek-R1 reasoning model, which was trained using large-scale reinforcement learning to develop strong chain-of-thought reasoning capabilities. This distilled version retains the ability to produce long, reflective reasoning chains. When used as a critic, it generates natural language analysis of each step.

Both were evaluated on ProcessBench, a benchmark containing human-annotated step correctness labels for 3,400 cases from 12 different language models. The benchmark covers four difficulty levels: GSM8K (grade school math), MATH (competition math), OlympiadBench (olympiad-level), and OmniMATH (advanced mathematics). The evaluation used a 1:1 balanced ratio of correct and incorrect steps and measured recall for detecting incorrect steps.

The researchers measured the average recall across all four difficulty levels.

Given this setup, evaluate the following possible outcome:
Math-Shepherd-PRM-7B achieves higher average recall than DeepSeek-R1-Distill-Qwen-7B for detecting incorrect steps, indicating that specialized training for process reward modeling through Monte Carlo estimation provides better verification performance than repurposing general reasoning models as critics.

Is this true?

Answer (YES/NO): NO